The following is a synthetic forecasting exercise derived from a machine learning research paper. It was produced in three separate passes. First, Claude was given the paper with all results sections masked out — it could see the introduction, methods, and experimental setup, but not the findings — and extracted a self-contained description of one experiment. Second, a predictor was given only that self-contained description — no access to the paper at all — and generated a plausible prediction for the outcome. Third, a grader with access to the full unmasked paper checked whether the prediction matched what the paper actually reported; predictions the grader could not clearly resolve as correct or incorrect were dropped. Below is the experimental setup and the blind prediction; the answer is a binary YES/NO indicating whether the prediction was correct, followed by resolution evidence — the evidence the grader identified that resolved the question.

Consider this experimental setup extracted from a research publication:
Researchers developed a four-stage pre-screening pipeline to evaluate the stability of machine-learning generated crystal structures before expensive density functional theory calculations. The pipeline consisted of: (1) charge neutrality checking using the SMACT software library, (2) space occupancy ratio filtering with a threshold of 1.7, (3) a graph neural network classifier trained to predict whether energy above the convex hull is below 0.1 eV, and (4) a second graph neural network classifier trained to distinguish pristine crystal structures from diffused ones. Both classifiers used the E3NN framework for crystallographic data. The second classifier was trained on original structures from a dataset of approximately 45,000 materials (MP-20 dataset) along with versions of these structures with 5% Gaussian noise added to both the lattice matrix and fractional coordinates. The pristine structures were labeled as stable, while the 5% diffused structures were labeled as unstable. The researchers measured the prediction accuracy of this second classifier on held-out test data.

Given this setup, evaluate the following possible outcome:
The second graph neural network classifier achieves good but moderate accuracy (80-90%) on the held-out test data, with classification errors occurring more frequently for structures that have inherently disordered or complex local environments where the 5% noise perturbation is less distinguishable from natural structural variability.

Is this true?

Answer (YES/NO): NO